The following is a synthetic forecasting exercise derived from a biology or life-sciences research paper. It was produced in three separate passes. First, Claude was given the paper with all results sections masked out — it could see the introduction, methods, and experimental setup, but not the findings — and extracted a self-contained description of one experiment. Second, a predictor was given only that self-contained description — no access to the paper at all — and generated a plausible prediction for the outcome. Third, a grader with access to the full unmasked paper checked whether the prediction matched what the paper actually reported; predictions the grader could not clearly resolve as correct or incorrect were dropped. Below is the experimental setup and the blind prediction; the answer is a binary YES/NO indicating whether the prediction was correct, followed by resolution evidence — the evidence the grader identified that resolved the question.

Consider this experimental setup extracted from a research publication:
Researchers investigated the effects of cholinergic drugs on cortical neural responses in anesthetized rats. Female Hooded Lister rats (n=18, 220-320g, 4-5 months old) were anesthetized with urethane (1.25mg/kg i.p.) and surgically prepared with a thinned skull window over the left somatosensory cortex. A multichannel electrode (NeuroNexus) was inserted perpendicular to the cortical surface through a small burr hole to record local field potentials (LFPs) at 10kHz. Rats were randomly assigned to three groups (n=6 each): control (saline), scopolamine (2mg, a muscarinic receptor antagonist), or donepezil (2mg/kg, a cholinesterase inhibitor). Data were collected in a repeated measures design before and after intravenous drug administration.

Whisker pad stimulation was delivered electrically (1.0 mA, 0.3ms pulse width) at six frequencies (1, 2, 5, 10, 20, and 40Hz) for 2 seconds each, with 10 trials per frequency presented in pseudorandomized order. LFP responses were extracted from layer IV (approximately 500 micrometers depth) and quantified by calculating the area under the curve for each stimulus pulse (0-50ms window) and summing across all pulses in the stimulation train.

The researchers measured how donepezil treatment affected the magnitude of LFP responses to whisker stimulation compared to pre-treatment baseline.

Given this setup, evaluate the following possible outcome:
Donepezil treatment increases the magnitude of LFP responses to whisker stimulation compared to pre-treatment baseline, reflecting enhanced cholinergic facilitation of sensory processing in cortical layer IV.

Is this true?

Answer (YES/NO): YES